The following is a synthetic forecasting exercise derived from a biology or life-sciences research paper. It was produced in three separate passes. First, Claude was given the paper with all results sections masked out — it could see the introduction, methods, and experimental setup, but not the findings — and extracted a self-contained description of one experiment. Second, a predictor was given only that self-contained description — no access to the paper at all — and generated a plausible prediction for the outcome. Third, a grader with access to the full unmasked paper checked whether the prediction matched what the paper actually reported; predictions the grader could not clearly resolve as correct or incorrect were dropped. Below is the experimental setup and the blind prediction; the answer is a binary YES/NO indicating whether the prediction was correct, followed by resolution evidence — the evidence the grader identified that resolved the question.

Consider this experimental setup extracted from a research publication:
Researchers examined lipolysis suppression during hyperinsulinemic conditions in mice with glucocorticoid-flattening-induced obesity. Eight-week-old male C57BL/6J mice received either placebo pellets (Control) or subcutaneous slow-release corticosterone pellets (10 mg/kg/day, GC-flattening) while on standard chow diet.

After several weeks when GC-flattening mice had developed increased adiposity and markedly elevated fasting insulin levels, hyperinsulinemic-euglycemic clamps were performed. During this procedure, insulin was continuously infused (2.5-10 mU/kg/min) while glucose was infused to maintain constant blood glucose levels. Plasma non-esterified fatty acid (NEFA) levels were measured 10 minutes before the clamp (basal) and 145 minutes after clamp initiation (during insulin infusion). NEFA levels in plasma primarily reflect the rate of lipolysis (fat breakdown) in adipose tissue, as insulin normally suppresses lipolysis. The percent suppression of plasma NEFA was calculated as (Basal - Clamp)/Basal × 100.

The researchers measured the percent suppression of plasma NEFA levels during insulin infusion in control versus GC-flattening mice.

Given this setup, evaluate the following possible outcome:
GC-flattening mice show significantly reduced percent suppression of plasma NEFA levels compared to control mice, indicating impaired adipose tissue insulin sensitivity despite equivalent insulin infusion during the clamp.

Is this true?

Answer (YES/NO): NO